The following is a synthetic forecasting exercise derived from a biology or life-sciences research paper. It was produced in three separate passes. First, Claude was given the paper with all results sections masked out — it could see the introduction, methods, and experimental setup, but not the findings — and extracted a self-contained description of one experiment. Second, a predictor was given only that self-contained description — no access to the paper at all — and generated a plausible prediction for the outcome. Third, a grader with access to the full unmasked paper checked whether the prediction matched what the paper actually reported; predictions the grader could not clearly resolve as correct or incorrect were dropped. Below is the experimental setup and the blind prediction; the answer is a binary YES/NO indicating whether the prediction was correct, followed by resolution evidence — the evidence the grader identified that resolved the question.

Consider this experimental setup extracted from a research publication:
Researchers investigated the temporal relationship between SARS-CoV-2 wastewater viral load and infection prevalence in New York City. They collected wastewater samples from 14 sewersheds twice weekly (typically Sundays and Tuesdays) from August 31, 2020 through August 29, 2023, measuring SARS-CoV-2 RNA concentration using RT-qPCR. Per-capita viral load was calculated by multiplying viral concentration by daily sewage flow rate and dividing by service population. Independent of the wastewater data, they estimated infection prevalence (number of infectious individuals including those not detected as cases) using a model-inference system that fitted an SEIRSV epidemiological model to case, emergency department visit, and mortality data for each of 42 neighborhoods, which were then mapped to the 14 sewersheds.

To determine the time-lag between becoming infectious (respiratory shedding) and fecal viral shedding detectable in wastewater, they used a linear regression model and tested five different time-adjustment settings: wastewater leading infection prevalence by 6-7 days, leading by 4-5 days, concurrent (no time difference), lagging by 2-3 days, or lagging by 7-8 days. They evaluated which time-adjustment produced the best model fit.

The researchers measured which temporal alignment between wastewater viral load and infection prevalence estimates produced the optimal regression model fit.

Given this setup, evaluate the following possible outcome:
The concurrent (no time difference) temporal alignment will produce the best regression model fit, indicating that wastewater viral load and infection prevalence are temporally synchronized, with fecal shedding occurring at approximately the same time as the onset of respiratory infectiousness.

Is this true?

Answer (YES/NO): YES